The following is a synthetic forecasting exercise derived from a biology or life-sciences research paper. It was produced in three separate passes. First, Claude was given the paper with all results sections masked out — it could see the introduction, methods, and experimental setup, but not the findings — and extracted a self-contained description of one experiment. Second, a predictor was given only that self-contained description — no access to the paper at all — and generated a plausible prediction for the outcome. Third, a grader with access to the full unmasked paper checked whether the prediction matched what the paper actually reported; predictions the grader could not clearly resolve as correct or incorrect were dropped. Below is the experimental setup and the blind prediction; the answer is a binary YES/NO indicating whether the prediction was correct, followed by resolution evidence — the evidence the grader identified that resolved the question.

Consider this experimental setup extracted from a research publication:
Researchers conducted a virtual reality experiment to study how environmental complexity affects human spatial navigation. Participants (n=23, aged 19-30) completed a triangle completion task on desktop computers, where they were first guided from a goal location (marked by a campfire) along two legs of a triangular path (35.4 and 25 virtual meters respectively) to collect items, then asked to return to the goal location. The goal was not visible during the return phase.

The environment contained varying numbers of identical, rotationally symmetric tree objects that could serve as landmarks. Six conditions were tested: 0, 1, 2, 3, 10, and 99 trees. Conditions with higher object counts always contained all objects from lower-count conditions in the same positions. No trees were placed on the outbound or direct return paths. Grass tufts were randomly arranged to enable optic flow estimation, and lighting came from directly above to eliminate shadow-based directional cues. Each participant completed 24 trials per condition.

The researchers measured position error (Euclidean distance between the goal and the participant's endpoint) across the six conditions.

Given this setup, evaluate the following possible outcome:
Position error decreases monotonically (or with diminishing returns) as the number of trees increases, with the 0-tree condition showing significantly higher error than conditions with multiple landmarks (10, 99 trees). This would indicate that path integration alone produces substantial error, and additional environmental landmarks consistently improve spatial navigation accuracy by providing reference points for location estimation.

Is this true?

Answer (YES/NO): NO